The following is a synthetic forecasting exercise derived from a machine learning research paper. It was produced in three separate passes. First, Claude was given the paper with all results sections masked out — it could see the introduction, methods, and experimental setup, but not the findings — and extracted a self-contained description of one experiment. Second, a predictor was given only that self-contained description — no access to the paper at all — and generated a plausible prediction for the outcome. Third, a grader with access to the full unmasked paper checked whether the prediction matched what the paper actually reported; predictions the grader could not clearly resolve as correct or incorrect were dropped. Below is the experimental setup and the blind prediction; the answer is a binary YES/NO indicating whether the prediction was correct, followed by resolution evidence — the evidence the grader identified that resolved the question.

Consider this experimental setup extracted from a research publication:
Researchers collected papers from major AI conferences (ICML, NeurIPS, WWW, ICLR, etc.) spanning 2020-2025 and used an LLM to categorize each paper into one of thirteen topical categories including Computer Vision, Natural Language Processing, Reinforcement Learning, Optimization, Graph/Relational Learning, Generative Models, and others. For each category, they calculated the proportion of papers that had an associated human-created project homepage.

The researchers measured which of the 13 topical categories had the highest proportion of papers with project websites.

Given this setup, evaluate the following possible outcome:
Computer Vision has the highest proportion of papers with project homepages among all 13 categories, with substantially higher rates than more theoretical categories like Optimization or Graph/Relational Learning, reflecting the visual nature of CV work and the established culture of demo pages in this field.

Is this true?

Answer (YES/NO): YES